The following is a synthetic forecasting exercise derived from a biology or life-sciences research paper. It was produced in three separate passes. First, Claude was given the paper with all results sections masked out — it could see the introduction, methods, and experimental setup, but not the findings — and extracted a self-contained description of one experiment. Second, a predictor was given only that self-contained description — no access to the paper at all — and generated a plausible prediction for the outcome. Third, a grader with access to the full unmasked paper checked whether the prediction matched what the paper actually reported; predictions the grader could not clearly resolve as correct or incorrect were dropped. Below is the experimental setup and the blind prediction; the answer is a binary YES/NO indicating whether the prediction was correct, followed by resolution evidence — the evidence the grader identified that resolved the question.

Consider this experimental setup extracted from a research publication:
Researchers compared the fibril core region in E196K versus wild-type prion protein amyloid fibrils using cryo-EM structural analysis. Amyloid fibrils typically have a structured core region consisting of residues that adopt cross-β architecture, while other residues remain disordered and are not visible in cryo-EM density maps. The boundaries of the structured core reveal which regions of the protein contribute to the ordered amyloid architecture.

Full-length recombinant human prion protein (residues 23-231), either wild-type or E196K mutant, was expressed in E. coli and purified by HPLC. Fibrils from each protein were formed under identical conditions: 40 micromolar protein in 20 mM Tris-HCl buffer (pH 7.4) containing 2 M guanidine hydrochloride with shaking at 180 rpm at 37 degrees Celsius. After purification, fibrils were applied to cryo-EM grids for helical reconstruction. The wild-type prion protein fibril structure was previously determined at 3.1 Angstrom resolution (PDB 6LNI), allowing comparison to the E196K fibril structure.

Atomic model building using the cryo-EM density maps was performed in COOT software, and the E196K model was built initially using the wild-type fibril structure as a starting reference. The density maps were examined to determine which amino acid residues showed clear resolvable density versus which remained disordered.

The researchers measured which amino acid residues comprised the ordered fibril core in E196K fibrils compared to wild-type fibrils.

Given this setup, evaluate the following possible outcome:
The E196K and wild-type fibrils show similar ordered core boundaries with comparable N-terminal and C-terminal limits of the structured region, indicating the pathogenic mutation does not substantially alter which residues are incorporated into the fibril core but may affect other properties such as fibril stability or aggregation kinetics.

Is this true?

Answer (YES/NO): NO